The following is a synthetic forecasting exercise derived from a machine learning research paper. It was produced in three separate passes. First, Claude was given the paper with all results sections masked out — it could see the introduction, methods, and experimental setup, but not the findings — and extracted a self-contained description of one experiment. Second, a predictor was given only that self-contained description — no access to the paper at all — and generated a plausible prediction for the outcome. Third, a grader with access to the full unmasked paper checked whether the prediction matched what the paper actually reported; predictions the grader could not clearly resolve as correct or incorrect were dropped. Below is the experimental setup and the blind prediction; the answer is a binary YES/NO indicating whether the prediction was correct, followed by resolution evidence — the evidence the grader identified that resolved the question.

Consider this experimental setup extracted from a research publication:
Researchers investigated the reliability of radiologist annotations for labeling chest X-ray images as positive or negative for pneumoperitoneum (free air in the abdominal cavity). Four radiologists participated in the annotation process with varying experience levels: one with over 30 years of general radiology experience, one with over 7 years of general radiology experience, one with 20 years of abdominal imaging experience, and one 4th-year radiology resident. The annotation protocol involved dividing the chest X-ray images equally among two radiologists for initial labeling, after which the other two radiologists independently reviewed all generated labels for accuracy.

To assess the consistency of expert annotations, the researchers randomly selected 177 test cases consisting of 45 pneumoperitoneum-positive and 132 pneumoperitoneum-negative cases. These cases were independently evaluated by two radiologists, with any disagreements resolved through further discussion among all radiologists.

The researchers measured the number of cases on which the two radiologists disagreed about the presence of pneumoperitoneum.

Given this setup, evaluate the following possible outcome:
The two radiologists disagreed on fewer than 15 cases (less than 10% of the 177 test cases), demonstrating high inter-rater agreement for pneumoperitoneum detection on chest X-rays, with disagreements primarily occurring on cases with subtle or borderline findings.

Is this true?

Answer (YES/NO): YES